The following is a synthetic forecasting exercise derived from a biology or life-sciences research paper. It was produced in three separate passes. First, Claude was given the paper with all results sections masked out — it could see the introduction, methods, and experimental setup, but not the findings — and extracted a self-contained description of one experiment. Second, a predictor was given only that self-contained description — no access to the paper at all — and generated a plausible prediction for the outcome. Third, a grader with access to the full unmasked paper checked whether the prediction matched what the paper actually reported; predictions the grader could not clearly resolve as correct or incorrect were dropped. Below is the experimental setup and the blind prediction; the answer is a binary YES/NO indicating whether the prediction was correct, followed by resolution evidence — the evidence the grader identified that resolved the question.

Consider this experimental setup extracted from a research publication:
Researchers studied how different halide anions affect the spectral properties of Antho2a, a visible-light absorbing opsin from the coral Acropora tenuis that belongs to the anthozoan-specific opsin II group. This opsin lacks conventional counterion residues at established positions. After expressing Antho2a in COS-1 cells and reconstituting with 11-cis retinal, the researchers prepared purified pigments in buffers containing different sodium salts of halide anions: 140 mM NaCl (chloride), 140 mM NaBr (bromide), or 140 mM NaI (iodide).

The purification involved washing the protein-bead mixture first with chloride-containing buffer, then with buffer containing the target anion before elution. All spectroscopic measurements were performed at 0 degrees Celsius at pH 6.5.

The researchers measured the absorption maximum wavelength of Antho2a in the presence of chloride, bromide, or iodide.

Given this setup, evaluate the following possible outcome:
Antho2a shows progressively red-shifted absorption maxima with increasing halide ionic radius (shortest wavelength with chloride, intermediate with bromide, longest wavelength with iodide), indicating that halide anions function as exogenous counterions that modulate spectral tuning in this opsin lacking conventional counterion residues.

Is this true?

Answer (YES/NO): YES